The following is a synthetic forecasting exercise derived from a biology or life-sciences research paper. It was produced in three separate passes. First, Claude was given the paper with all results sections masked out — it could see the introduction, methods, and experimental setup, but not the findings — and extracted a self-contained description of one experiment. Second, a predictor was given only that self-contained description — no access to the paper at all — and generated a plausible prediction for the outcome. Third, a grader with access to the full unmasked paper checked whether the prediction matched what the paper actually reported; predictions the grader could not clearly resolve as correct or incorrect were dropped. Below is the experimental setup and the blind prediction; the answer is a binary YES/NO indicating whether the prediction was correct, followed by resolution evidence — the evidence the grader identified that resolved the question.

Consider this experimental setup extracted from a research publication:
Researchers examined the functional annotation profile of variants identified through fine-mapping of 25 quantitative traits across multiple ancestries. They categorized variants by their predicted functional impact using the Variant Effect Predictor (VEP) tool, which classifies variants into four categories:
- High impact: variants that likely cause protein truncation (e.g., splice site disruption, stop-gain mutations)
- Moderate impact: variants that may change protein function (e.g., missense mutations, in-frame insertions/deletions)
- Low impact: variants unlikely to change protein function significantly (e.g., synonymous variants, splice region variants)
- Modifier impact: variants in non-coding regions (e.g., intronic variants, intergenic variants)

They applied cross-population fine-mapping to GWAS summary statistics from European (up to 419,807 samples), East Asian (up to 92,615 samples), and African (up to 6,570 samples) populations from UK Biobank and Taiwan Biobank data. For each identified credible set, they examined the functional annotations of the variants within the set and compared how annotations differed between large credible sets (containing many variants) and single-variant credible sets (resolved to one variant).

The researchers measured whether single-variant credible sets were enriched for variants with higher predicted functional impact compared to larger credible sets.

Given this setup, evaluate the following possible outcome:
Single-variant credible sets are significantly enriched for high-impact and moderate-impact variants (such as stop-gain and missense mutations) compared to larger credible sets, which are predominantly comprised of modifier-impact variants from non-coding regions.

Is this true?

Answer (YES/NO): YES